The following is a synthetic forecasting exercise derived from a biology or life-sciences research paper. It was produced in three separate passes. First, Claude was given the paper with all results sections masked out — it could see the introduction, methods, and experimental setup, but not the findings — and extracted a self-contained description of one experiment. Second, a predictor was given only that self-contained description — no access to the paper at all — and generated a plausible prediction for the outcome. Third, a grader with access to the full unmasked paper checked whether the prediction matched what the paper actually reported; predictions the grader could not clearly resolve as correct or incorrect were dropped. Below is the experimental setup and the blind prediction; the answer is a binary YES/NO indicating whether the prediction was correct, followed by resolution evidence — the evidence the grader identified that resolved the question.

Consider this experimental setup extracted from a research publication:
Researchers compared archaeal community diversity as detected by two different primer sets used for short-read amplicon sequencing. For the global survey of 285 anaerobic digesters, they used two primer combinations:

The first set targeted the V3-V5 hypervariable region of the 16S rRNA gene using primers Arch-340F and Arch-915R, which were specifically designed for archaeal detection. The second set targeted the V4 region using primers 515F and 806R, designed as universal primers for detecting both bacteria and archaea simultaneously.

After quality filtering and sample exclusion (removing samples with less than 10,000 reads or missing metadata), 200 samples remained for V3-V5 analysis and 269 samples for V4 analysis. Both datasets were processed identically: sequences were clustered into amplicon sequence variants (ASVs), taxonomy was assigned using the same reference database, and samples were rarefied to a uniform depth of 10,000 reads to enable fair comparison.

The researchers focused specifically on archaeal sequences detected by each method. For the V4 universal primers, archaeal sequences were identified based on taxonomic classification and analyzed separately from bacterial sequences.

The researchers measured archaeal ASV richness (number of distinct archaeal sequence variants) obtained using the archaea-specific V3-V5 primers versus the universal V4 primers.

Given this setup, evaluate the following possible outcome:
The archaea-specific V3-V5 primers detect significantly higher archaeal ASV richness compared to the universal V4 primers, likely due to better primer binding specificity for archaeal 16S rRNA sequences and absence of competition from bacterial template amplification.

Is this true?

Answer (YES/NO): NO